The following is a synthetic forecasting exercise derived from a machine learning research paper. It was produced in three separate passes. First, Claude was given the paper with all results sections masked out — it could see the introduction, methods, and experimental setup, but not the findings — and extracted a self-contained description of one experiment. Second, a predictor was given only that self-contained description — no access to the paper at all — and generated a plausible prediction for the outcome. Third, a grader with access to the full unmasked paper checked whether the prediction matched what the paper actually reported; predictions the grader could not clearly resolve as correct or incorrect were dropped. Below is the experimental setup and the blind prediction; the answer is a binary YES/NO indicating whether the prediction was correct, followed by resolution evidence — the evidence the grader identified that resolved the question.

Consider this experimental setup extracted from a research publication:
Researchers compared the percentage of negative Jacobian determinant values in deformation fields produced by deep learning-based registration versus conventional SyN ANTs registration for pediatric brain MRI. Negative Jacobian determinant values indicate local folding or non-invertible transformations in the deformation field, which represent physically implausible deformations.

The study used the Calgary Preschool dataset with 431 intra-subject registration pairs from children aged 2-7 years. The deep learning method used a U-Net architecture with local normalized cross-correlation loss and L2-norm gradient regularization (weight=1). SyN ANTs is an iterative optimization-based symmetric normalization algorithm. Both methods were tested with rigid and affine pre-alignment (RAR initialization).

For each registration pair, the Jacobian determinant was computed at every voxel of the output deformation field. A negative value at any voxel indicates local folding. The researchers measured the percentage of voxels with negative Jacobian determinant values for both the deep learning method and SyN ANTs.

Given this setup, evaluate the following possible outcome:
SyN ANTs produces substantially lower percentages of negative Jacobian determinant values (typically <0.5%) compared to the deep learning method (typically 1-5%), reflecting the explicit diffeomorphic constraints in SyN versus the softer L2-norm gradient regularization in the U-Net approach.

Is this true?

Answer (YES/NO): NO